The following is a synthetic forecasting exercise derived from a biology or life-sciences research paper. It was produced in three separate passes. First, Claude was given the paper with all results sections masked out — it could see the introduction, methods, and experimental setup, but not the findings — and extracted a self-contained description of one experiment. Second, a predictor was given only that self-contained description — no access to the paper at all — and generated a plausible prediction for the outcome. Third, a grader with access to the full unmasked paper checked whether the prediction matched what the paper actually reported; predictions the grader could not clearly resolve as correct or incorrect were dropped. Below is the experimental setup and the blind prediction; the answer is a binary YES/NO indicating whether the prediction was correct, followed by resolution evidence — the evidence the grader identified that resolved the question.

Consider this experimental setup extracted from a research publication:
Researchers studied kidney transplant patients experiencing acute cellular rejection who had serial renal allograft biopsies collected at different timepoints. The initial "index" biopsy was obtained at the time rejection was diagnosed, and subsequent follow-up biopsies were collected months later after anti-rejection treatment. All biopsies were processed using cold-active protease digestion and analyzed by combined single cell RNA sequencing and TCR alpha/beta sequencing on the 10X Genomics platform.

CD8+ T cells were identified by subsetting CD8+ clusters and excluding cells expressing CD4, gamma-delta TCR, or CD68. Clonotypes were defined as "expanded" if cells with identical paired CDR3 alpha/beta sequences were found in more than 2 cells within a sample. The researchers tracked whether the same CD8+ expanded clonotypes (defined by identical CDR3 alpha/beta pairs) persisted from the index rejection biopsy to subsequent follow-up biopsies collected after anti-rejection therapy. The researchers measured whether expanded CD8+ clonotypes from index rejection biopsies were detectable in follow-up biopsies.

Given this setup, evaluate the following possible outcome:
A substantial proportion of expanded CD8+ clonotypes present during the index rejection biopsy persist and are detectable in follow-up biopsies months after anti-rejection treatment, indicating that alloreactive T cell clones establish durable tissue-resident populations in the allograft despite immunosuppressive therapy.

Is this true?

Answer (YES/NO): YES